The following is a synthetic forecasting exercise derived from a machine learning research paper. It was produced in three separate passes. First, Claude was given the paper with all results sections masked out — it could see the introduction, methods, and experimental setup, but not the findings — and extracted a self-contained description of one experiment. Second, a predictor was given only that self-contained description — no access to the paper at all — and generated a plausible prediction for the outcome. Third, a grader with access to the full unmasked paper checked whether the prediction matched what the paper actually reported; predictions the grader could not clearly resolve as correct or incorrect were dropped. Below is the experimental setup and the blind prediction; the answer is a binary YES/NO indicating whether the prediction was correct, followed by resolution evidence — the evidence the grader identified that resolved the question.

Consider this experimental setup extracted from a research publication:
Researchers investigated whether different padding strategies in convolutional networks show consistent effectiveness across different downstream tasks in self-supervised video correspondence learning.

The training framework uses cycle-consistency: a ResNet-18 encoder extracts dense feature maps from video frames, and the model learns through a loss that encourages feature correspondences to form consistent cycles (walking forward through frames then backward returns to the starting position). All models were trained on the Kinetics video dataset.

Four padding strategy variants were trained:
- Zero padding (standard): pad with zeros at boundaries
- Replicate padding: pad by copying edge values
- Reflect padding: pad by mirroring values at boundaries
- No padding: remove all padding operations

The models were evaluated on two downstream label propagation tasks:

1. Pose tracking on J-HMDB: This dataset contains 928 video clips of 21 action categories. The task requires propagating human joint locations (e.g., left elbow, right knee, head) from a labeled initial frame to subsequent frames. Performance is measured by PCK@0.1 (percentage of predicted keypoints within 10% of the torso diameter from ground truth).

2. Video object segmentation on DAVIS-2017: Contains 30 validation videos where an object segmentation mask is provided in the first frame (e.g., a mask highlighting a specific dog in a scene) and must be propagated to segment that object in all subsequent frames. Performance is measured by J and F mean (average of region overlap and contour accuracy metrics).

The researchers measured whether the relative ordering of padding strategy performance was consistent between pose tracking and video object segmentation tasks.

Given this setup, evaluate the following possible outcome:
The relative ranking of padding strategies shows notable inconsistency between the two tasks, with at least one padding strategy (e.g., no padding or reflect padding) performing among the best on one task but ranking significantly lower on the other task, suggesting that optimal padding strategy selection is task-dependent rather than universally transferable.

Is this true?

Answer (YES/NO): YES